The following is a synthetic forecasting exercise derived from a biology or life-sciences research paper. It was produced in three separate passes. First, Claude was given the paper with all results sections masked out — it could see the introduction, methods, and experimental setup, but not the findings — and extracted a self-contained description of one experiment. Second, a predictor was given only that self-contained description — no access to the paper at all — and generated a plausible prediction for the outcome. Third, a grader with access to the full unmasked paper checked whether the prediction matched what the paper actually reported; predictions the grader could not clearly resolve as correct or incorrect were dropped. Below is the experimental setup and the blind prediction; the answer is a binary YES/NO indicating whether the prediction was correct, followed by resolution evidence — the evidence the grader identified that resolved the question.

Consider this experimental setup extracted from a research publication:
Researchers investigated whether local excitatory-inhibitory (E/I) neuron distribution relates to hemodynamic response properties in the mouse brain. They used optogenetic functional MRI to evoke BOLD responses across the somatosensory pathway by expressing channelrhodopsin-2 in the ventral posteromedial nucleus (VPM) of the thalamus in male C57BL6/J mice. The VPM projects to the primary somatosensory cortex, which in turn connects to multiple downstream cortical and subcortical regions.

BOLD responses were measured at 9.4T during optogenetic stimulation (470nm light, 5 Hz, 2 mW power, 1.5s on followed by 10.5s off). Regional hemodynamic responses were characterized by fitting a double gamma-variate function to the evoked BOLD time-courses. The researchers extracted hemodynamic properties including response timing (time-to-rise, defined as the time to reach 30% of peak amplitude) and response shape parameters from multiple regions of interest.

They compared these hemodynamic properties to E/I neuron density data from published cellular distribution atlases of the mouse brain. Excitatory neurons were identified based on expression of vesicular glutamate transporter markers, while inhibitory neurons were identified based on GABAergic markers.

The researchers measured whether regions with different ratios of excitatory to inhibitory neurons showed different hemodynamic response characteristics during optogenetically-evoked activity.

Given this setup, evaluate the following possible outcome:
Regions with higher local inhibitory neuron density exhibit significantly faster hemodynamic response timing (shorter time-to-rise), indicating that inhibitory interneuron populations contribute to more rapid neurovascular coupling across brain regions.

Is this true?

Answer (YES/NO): NO